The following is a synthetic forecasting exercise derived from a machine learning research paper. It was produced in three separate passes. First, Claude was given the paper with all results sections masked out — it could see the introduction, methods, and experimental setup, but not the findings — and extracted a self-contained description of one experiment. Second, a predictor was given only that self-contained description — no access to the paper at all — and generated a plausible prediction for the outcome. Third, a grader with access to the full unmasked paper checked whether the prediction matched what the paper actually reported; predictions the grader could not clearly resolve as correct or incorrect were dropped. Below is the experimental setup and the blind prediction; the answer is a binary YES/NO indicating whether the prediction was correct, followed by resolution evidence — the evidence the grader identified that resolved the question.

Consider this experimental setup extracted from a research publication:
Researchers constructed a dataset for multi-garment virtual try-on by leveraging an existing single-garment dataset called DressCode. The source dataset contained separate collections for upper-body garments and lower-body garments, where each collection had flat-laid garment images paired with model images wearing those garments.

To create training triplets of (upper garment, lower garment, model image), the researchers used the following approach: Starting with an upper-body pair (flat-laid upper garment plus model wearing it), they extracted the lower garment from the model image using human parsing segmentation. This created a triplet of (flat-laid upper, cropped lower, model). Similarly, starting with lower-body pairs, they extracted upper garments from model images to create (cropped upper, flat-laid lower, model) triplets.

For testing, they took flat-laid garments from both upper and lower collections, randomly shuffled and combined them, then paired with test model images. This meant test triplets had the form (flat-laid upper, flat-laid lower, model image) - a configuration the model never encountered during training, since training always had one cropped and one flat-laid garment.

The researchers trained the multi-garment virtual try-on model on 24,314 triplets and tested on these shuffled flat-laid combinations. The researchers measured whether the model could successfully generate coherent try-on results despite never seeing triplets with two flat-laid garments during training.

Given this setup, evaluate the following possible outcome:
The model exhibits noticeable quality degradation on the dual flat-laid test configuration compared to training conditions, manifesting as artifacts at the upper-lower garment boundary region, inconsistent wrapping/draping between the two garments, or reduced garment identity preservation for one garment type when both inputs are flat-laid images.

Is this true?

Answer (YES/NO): NO